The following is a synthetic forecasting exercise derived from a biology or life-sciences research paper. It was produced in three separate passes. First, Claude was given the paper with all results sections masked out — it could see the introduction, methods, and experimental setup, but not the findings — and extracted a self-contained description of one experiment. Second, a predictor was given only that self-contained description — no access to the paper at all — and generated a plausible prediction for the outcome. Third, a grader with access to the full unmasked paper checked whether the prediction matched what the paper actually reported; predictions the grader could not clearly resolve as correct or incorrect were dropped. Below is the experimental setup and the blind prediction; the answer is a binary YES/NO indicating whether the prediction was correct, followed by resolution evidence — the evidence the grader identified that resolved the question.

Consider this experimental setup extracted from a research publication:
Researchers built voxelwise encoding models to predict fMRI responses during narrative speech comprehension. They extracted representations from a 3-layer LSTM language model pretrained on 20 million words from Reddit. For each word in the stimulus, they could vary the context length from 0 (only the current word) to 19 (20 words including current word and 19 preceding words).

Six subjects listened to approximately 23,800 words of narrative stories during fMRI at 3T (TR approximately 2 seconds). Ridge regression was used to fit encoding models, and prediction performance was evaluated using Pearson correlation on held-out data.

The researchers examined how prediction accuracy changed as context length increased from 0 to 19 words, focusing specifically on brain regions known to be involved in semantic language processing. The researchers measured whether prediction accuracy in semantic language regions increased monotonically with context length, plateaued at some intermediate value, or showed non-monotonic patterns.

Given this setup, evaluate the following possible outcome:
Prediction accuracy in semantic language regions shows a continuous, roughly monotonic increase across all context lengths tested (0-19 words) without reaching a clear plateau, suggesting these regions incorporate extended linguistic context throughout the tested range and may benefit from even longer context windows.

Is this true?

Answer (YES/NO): NO